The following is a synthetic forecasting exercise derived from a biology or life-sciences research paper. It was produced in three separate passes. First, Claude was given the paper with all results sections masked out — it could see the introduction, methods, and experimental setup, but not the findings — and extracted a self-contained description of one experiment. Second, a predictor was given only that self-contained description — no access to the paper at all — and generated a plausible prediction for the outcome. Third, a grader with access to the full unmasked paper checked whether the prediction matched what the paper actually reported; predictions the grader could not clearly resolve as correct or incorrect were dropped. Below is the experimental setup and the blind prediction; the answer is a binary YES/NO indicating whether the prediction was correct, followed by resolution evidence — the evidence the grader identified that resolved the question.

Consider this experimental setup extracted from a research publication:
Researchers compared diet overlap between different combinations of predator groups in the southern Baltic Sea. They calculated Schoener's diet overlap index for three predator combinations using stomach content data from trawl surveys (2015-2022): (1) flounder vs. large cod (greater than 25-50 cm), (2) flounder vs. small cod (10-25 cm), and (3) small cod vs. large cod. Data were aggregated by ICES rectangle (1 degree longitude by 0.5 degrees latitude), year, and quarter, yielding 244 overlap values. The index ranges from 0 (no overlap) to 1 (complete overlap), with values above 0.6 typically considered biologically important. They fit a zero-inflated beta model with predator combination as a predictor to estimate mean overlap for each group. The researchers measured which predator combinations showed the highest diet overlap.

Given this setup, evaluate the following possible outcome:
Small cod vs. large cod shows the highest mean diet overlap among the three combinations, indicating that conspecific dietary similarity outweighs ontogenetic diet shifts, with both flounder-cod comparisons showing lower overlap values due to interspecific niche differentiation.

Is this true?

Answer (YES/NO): YES